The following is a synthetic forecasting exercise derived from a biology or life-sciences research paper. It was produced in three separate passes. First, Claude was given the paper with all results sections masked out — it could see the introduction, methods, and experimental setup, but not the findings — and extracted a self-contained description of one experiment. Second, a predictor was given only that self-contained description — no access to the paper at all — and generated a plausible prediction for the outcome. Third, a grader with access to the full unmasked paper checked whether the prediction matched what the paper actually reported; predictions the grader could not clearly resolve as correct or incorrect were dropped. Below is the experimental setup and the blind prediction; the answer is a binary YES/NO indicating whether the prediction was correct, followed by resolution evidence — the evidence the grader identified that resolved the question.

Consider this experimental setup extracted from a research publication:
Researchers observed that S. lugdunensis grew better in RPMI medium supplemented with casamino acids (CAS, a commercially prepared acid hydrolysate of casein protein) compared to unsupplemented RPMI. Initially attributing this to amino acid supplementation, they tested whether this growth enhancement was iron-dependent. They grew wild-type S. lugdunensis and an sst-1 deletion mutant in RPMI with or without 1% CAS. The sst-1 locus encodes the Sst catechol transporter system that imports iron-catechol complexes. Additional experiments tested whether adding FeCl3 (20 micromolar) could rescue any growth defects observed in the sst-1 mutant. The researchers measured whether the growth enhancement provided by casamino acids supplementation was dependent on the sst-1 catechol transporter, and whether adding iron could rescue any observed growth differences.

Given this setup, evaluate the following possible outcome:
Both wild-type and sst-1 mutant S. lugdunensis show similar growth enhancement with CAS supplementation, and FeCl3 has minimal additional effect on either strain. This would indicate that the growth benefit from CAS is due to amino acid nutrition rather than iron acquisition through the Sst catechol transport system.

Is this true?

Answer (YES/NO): NO